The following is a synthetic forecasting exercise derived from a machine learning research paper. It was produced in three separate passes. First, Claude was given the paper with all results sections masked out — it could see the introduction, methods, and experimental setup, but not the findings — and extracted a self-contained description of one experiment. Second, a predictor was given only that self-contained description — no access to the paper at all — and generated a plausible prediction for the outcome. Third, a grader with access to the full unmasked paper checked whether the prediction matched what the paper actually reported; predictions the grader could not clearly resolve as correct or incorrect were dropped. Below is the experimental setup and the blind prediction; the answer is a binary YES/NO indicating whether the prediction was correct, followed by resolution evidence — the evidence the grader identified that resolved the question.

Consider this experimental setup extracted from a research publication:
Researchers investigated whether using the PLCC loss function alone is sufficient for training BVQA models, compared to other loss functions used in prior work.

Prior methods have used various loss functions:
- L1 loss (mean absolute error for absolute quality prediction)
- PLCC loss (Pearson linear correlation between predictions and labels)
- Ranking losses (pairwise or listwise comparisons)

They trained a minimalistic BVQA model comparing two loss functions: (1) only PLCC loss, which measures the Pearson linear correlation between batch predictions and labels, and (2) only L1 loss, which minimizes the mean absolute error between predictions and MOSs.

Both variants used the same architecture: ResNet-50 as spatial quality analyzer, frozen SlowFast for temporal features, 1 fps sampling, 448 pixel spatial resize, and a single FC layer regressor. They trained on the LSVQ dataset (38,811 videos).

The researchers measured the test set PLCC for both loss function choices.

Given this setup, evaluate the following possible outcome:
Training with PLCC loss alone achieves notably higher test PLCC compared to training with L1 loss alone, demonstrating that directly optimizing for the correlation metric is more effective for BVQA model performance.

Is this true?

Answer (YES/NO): YES